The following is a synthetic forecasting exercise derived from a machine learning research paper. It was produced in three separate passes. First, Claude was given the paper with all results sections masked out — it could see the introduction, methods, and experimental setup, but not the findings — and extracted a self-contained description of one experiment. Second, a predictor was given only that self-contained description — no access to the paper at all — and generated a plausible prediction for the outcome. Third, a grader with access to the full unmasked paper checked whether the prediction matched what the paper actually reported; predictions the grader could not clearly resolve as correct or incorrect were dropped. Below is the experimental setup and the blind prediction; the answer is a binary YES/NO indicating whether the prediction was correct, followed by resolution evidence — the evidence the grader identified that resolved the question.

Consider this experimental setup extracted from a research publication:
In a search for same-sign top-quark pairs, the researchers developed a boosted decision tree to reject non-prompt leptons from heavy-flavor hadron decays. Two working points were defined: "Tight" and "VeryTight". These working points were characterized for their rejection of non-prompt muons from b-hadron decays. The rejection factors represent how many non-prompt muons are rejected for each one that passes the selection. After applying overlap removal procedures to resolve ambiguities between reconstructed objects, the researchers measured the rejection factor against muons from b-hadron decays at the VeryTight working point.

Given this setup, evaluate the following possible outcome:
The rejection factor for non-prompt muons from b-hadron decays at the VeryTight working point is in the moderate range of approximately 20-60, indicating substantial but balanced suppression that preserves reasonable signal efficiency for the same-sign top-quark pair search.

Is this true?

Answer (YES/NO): NO